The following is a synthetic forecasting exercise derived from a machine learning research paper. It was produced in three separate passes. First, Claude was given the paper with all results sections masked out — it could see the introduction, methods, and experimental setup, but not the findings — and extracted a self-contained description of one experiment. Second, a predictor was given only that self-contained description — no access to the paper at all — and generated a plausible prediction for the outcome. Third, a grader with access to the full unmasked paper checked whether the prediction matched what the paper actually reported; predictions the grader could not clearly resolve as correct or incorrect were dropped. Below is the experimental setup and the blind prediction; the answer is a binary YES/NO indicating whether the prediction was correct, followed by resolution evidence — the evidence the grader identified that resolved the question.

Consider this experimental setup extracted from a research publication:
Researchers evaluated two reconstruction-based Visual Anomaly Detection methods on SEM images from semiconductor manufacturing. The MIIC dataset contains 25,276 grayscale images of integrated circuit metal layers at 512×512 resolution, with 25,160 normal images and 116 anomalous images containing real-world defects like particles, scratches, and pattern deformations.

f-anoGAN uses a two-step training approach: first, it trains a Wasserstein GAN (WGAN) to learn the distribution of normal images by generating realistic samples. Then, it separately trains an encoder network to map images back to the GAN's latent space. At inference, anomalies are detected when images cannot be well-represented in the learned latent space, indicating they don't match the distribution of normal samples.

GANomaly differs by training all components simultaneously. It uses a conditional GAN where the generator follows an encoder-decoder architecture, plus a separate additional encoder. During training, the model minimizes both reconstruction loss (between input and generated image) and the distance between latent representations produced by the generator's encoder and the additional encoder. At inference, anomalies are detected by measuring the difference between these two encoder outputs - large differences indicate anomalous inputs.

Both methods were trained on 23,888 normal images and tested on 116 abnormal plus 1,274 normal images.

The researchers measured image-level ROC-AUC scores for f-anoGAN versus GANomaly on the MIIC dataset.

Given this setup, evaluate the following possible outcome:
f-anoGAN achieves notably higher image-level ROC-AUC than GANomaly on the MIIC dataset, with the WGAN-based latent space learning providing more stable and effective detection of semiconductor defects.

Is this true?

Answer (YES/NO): NO